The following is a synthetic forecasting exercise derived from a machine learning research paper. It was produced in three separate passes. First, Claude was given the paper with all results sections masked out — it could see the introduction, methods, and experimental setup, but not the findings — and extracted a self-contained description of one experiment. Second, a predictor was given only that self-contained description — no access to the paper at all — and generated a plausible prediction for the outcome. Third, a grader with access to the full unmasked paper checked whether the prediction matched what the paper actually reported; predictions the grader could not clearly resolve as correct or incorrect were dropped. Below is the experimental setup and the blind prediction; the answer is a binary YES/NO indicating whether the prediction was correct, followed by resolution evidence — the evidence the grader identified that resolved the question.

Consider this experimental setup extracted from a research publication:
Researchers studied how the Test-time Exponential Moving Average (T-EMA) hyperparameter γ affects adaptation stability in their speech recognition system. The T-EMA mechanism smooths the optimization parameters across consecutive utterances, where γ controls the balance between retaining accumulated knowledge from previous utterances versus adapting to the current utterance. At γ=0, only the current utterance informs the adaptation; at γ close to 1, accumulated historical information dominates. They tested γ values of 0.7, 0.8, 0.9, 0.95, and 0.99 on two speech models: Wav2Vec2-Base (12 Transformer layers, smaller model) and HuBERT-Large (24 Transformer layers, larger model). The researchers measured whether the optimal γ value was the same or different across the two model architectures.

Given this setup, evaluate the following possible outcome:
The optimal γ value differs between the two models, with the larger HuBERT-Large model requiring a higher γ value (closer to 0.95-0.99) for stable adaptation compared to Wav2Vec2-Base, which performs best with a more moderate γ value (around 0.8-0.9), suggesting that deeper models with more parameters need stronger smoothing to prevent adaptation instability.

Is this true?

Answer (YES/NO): NO